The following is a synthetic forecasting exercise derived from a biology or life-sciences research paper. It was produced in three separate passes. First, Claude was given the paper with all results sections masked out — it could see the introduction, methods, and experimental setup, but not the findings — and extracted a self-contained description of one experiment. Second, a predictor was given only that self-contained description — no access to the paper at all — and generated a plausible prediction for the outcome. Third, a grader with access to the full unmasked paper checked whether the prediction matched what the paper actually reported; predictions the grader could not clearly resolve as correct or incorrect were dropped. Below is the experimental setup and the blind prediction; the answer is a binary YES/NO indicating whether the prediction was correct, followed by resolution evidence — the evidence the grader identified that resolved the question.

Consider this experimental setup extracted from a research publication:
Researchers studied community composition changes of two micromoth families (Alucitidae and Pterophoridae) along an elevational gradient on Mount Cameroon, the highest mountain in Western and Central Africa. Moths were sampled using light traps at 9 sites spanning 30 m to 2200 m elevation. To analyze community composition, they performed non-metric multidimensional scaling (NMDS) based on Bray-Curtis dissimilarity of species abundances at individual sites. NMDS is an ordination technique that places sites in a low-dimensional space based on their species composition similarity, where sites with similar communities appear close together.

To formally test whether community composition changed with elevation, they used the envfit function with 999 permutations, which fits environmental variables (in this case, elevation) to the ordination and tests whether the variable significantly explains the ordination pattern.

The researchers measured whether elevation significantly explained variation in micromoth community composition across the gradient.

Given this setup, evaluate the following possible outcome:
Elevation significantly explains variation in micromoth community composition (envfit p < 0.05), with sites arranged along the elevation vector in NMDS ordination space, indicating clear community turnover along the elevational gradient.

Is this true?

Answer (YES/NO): YES